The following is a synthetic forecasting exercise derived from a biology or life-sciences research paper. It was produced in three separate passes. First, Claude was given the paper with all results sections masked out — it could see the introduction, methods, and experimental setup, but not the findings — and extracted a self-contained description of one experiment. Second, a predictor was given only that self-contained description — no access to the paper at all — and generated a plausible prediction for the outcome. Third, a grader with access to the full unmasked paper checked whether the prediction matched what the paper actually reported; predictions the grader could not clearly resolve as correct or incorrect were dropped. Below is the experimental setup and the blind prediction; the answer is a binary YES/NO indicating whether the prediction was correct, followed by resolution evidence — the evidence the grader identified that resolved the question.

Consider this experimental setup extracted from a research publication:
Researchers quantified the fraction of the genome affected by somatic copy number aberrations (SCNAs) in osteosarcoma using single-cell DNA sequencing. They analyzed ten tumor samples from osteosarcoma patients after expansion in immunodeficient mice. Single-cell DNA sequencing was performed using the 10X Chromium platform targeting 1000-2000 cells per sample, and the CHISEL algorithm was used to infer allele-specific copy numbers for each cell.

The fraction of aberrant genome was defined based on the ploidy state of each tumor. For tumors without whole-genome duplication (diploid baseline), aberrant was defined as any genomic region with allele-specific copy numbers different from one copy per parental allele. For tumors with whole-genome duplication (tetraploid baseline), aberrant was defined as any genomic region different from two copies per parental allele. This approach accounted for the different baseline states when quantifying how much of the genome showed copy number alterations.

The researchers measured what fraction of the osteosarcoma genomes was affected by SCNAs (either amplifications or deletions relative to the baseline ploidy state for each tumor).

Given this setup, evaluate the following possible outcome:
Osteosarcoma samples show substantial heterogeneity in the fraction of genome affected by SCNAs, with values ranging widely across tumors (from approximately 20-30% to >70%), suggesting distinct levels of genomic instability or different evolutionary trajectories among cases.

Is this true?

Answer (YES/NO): NO